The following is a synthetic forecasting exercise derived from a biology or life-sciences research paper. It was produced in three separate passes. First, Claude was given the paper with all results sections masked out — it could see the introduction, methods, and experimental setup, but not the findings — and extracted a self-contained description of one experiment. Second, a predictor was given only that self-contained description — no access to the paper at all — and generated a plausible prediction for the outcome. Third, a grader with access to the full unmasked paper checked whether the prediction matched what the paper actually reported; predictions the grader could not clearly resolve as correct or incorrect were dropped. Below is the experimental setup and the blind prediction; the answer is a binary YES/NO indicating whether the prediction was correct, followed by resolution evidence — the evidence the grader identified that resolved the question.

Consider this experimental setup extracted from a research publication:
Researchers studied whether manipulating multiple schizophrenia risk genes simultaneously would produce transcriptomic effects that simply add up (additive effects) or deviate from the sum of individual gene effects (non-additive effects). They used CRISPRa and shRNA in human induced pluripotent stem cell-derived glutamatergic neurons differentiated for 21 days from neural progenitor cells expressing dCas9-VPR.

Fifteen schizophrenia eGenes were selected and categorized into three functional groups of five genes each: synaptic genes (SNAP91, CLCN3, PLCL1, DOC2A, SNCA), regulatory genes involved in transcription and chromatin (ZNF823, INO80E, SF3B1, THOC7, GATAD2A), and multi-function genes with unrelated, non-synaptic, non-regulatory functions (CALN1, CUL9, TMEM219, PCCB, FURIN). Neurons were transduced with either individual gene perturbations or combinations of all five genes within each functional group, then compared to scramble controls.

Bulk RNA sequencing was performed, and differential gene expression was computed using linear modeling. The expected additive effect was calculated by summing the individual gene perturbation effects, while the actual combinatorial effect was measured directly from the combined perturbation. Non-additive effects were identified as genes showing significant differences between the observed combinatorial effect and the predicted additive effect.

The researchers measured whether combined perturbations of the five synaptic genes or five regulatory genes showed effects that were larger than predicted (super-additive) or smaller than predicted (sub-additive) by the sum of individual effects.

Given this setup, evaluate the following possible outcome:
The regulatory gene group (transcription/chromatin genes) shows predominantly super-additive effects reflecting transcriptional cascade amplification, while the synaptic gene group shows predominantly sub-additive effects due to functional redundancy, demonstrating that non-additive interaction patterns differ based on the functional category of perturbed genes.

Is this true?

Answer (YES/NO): NO